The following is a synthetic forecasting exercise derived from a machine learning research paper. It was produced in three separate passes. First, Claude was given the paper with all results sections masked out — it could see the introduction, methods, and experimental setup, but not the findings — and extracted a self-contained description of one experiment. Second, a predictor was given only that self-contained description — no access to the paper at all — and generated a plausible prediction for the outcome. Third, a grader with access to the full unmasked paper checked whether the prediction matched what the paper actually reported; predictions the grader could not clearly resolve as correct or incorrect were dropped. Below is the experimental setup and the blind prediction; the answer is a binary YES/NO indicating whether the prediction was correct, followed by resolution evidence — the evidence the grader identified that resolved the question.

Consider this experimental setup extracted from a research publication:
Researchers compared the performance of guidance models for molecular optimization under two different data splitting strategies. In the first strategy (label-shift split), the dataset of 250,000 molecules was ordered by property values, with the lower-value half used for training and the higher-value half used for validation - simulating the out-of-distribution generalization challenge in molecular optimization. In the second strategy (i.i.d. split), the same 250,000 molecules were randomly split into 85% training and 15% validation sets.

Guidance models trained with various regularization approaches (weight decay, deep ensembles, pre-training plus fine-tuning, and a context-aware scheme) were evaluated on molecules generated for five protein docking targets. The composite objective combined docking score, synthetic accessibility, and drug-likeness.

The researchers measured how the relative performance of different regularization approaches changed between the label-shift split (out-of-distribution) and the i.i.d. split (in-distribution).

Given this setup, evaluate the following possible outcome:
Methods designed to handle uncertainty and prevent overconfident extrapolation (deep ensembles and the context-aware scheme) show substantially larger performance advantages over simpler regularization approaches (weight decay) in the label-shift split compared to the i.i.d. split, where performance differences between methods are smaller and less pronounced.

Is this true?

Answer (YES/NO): NO